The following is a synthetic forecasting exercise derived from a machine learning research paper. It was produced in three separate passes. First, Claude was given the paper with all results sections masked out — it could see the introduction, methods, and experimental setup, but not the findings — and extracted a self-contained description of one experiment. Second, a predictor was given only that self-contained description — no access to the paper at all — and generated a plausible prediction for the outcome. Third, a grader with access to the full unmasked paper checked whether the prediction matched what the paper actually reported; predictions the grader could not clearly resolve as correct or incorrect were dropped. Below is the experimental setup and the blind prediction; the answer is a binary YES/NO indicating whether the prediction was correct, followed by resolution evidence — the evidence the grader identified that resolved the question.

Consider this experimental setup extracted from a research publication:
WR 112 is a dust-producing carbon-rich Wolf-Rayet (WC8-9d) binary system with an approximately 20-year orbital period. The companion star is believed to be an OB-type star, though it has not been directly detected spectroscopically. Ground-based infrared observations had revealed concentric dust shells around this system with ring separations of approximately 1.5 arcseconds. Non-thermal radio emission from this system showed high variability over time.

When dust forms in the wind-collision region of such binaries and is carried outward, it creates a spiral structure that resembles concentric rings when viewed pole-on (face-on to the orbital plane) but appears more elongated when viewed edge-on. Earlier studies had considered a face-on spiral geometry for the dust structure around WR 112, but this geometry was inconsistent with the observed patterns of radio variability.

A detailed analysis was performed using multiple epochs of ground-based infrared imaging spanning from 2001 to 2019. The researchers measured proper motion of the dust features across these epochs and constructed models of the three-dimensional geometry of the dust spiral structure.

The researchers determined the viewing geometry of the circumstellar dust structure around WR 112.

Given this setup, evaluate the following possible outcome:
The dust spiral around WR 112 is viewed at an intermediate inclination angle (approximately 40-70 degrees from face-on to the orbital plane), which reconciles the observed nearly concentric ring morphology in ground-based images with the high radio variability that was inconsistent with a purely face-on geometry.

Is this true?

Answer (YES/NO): NO